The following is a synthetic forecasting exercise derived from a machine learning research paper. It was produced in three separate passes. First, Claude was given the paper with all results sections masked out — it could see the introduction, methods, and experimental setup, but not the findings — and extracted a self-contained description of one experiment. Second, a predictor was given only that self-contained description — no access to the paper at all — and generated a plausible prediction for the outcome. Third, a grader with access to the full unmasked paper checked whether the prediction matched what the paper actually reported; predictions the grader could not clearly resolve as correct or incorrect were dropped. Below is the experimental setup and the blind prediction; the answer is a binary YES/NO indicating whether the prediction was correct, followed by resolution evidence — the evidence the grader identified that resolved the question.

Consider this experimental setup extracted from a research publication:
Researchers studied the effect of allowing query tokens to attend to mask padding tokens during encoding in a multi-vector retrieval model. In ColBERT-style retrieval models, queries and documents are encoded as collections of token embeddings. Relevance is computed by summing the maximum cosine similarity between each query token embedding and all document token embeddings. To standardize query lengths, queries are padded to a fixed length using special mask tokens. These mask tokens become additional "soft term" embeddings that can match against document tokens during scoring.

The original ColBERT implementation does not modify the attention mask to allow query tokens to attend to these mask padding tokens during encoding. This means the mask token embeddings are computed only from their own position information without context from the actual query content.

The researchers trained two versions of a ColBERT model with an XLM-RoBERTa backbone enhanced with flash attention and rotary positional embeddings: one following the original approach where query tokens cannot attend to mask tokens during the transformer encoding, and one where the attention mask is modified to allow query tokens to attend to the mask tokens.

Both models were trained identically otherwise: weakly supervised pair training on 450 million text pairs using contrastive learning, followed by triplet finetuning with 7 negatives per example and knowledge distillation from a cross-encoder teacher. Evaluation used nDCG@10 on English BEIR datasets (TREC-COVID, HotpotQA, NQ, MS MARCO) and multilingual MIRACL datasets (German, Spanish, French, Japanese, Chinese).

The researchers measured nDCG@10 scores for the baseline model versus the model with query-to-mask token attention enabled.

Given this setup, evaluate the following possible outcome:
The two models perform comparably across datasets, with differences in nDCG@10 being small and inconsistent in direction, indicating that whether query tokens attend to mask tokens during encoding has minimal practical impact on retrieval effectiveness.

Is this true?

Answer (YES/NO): NO